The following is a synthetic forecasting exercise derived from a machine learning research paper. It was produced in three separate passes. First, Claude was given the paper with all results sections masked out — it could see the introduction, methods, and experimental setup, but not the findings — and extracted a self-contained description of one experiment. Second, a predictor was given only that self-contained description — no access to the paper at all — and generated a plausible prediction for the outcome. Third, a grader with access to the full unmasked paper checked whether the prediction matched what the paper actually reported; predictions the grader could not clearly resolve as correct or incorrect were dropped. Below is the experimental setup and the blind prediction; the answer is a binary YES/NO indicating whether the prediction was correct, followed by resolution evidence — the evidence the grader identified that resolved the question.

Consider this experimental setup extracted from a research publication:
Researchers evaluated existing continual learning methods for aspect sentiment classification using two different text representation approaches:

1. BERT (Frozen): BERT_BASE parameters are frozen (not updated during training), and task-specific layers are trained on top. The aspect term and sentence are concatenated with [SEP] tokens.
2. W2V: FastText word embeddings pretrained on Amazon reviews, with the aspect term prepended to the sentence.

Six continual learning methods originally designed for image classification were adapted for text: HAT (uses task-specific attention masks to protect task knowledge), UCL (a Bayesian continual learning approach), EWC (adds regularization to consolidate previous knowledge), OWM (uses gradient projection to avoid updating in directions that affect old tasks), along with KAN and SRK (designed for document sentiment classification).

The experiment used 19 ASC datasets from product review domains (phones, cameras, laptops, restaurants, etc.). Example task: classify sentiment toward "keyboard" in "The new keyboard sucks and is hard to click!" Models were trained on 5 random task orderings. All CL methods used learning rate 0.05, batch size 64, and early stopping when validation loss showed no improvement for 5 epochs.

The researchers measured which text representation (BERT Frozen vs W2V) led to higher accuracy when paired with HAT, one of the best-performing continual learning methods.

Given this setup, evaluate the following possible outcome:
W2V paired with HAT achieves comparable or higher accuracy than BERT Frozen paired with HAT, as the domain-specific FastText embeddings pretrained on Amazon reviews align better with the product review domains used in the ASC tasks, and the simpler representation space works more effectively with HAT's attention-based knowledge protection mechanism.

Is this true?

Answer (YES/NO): NO